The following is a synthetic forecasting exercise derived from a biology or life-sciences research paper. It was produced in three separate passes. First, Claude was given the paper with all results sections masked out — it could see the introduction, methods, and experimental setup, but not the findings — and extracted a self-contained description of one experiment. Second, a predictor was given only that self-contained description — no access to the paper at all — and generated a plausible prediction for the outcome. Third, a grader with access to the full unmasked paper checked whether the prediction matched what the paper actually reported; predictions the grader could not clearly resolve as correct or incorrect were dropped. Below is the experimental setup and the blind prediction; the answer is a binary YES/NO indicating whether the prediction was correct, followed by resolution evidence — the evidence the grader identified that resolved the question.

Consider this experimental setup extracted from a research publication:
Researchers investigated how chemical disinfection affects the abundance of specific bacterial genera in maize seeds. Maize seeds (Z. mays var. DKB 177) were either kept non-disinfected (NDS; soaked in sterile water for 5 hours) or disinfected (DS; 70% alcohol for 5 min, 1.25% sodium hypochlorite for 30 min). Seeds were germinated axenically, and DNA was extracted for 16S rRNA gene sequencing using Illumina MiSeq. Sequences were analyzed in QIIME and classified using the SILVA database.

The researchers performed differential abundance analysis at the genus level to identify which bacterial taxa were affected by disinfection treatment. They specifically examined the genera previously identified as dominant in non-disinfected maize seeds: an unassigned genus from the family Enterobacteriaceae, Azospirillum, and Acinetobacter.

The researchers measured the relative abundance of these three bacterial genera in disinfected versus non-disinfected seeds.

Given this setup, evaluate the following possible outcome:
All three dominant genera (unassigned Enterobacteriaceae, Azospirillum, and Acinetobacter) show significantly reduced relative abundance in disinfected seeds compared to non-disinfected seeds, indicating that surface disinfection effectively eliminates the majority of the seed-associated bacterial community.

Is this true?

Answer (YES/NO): NO